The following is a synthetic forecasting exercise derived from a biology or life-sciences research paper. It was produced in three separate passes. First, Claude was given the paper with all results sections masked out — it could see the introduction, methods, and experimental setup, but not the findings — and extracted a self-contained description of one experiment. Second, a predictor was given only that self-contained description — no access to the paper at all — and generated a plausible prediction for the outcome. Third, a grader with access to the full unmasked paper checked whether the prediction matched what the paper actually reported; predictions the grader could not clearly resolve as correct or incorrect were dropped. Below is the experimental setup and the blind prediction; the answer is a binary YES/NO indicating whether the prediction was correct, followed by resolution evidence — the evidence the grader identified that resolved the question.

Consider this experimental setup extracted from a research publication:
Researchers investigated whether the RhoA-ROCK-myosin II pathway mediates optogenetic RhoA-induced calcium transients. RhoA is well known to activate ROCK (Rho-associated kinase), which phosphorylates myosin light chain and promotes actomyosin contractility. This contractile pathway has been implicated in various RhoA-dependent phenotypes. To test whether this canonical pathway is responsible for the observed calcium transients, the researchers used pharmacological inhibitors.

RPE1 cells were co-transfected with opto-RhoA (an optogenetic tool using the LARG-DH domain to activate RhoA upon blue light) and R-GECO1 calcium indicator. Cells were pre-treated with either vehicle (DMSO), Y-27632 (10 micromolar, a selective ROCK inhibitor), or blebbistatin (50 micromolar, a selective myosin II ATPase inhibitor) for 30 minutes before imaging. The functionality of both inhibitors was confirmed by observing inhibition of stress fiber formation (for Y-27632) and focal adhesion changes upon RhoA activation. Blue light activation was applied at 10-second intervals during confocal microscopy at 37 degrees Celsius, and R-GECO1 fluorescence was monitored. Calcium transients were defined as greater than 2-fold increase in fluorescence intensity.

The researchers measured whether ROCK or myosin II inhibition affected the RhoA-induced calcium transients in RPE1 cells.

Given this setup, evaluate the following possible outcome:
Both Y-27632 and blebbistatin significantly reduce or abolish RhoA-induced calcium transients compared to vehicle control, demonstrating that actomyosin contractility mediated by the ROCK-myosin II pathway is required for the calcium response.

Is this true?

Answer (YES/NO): NO